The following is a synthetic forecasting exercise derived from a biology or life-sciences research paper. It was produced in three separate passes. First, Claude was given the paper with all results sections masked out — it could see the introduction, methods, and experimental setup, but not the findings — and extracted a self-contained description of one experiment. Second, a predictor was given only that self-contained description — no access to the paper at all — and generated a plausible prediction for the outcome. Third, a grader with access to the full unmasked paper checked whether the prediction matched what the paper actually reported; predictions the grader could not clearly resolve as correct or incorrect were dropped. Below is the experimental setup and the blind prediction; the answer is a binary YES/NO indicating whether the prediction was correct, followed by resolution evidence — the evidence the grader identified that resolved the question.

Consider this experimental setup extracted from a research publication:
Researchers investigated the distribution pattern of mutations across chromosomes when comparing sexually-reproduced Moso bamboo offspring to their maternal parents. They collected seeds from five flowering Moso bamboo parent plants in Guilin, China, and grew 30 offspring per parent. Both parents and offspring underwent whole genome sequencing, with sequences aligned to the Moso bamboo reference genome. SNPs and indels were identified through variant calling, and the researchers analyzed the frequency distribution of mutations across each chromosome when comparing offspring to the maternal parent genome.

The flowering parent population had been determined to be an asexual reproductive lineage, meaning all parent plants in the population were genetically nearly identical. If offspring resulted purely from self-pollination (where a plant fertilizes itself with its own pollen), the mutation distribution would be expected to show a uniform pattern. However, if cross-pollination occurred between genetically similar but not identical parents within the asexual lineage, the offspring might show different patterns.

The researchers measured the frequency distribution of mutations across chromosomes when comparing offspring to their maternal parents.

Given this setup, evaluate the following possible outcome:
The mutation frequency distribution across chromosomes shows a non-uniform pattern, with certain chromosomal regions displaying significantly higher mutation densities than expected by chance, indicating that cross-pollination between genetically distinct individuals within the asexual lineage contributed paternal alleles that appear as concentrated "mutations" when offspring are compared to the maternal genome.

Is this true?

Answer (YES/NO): YES